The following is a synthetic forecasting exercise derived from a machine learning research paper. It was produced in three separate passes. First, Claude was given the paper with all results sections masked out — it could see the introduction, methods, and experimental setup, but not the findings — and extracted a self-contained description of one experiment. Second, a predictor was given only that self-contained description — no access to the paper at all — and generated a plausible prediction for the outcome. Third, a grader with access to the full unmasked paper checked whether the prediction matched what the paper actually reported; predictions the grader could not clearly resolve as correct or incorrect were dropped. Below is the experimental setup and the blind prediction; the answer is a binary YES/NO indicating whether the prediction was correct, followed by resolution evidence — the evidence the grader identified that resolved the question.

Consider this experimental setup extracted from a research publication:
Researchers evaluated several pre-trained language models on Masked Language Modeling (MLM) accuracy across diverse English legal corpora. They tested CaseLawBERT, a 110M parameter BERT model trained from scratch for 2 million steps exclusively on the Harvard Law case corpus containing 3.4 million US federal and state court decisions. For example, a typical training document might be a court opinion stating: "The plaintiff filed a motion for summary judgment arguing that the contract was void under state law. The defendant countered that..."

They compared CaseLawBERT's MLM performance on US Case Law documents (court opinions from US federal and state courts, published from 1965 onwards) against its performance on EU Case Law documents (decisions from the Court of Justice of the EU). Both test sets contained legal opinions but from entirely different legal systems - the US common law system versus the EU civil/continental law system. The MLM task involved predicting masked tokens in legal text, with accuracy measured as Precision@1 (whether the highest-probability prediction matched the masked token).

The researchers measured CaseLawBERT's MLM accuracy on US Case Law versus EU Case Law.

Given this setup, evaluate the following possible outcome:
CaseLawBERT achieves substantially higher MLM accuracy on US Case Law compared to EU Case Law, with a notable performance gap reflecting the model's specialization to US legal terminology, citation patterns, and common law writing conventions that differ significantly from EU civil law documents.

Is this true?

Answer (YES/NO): NO